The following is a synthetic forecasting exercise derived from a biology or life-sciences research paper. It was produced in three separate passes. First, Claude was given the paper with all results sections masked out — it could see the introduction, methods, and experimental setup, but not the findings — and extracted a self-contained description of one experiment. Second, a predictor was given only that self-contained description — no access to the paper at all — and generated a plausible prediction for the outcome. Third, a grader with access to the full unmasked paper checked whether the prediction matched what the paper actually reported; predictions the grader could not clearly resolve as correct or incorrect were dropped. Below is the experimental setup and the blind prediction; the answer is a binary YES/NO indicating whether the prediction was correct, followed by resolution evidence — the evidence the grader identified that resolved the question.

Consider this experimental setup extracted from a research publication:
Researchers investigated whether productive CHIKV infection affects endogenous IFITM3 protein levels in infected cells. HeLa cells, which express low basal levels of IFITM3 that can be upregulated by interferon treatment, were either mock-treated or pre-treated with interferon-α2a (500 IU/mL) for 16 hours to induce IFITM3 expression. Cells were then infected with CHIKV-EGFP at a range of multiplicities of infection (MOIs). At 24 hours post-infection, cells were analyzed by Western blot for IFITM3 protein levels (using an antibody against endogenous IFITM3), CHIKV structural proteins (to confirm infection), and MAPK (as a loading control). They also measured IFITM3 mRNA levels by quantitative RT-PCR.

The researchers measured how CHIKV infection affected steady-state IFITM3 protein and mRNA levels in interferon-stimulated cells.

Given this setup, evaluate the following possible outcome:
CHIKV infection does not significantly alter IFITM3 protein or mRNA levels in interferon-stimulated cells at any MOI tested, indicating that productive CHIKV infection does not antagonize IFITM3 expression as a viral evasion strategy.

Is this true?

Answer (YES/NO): NO